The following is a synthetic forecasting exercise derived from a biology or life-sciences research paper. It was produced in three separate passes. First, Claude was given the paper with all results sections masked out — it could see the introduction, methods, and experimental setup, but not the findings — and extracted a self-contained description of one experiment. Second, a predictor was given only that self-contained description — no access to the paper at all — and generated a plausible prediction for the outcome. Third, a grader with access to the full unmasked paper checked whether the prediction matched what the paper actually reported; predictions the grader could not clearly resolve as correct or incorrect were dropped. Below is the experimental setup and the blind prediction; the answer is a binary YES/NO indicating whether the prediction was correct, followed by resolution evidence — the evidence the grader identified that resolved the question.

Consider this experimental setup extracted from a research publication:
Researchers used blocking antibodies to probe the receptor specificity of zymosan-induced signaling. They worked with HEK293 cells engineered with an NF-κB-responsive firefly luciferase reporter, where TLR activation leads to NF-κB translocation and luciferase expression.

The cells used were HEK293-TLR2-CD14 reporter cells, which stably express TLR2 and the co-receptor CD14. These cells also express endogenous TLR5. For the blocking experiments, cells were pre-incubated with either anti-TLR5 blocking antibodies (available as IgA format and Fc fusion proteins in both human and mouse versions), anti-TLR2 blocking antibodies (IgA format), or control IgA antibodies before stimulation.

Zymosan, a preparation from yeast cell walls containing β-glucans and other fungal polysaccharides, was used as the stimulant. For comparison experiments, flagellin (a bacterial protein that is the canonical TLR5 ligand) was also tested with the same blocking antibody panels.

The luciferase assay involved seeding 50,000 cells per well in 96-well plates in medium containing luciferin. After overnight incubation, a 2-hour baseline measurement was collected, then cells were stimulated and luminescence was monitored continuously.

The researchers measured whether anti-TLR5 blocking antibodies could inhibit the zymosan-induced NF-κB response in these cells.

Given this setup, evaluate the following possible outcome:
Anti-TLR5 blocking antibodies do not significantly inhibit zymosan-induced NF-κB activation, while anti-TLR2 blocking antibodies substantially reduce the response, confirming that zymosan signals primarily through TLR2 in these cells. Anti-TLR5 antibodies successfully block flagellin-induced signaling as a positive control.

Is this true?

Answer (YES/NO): YES